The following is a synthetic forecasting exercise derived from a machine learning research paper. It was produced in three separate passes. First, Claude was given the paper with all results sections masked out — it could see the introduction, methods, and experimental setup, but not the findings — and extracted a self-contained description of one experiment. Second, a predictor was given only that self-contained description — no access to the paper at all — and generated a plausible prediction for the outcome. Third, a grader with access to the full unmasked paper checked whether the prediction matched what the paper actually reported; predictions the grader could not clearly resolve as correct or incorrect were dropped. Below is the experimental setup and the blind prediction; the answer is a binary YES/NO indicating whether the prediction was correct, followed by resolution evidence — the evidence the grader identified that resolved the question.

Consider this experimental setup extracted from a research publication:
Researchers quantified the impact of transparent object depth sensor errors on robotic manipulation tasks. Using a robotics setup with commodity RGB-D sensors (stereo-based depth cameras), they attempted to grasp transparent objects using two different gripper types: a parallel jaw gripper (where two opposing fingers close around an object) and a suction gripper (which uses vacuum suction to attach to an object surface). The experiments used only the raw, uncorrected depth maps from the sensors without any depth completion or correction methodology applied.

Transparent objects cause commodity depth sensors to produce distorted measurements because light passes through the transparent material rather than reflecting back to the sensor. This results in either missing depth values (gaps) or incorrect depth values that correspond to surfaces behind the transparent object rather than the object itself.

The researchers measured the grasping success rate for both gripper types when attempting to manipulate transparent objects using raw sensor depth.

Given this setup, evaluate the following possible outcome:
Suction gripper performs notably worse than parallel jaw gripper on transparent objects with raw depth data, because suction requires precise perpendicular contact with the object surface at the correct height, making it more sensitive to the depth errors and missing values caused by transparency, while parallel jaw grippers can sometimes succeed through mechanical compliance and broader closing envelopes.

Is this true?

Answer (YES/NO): NO